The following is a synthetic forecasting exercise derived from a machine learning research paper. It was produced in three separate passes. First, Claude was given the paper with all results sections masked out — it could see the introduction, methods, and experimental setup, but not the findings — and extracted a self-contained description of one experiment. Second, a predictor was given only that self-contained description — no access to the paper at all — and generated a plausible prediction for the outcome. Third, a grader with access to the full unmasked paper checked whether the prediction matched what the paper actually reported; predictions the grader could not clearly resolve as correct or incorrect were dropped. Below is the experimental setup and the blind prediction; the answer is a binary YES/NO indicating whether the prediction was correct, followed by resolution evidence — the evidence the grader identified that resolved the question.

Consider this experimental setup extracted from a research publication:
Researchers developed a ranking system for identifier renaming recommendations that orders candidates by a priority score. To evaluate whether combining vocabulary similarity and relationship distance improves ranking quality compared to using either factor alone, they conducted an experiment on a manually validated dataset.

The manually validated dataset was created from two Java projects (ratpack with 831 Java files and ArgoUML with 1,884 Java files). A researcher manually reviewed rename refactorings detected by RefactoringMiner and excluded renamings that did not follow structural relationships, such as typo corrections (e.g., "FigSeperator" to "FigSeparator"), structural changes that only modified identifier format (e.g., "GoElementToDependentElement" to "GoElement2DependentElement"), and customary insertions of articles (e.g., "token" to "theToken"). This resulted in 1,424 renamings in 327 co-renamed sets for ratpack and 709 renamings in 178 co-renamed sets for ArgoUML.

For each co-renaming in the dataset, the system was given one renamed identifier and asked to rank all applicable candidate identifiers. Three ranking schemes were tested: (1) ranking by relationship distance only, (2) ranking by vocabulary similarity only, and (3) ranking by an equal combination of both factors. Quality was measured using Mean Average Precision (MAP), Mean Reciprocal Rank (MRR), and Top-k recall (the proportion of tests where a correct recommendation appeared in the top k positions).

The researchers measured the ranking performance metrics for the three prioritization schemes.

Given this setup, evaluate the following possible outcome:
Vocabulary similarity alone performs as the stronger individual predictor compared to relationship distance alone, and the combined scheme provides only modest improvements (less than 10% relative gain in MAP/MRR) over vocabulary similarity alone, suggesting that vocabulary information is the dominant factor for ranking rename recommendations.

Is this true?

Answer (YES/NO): NO